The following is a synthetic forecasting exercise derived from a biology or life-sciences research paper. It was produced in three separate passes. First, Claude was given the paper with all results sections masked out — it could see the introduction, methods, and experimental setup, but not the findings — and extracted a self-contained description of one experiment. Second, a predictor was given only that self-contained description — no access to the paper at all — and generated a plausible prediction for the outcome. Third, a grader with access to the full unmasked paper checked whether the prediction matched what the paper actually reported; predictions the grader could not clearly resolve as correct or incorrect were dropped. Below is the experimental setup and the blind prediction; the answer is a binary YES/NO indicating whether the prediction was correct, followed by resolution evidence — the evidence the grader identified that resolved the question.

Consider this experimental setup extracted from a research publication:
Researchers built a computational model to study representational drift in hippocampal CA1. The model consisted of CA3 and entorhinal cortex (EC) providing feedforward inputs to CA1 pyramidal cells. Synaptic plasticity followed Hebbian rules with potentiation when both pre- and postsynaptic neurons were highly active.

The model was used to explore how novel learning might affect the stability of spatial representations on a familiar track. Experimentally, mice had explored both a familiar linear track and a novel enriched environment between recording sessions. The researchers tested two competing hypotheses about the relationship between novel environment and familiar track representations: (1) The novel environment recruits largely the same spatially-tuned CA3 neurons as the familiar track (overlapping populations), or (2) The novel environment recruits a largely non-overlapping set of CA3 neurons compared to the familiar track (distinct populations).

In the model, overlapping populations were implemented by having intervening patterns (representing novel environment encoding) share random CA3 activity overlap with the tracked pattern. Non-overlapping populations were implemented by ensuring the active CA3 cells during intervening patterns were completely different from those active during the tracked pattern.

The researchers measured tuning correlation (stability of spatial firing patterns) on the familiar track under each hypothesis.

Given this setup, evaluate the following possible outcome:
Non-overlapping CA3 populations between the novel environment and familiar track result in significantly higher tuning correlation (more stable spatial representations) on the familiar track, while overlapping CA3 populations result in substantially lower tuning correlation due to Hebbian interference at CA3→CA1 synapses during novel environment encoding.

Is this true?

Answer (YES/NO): YES